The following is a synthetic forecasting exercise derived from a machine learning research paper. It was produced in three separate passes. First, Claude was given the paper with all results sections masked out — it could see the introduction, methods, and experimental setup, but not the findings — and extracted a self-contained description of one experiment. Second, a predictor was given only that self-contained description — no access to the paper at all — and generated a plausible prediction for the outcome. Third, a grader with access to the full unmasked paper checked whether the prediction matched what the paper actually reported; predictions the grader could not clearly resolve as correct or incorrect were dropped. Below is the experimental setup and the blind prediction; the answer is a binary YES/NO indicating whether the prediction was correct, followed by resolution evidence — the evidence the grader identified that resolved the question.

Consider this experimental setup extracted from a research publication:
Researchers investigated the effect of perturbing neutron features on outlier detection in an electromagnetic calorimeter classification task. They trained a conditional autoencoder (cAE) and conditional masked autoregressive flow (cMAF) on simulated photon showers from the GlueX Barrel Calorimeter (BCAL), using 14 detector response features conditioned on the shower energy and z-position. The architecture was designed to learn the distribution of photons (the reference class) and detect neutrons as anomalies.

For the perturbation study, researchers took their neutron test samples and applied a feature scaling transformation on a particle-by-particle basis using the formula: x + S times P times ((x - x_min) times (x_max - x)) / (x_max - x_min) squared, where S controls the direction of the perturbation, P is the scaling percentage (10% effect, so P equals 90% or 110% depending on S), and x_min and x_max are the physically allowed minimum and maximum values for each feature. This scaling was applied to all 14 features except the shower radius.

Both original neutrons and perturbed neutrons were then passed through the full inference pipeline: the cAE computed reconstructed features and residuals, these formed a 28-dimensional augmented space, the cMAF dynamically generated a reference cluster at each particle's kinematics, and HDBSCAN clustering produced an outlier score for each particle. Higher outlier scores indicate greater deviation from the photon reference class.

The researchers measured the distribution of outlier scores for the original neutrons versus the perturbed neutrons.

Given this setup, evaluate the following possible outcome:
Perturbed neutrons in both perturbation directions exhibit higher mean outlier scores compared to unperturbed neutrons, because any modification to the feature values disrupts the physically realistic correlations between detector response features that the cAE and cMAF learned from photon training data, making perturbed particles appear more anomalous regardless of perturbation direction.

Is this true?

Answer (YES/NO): NO